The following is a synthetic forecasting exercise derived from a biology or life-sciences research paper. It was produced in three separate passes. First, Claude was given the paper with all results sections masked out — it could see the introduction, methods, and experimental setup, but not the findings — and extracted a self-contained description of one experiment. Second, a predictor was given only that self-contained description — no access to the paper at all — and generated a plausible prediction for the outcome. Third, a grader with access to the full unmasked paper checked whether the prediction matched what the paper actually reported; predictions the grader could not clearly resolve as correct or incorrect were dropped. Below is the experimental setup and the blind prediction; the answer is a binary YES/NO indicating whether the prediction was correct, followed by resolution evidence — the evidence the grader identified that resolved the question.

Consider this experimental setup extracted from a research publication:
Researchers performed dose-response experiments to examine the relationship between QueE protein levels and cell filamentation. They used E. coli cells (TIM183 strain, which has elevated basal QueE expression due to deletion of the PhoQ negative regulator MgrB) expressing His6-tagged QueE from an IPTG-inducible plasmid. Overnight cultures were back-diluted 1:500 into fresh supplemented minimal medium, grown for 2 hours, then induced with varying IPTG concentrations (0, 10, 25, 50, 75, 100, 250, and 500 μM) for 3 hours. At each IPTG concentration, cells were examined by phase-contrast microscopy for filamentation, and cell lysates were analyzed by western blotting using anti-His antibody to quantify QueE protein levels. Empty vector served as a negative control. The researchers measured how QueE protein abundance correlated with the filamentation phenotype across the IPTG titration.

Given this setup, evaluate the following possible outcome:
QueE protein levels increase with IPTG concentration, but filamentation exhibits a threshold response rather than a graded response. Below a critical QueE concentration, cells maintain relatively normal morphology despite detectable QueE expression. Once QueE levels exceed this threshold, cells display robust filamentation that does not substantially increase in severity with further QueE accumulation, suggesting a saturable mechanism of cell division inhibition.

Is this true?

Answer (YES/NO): NO